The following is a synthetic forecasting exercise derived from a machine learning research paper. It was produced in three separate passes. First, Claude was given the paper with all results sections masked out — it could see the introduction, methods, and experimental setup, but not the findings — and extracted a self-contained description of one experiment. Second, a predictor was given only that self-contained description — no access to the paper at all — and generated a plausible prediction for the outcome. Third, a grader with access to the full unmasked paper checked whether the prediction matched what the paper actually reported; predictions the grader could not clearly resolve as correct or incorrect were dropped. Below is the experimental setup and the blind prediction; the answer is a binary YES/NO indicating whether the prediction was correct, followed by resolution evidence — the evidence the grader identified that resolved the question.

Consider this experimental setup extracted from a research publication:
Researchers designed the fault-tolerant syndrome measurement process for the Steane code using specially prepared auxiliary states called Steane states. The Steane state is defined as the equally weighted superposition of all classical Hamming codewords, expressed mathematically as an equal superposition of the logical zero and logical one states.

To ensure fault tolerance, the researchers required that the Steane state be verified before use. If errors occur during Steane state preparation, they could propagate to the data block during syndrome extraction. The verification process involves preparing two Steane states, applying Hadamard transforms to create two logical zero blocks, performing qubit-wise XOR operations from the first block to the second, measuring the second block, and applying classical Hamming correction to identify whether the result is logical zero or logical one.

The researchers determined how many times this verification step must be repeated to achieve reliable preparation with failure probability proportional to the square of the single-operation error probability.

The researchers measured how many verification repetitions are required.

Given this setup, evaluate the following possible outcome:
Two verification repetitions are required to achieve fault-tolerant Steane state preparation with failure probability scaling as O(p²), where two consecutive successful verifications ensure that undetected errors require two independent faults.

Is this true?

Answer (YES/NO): YES